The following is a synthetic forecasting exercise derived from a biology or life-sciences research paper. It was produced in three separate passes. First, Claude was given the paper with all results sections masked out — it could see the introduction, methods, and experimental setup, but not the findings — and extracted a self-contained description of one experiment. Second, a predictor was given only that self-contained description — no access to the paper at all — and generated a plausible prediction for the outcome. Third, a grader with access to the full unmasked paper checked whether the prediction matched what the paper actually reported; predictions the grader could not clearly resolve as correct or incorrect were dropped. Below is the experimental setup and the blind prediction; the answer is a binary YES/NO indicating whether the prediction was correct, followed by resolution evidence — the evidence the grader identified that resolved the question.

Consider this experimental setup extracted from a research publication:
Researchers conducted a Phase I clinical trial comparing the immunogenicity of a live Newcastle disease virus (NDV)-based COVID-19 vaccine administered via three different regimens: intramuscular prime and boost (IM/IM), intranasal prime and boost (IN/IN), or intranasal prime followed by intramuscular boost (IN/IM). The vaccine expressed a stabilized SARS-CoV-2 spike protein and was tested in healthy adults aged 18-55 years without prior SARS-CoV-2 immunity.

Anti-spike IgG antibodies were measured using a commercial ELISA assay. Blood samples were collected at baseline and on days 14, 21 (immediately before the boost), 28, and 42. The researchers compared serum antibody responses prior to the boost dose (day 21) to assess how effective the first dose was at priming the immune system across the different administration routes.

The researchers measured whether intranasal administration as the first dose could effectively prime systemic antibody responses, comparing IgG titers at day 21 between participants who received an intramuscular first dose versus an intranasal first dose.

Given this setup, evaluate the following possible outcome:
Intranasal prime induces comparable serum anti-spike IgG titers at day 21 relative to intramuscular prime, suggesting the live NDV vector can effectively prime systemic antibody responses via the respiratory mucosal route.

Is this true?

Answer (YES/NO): NO